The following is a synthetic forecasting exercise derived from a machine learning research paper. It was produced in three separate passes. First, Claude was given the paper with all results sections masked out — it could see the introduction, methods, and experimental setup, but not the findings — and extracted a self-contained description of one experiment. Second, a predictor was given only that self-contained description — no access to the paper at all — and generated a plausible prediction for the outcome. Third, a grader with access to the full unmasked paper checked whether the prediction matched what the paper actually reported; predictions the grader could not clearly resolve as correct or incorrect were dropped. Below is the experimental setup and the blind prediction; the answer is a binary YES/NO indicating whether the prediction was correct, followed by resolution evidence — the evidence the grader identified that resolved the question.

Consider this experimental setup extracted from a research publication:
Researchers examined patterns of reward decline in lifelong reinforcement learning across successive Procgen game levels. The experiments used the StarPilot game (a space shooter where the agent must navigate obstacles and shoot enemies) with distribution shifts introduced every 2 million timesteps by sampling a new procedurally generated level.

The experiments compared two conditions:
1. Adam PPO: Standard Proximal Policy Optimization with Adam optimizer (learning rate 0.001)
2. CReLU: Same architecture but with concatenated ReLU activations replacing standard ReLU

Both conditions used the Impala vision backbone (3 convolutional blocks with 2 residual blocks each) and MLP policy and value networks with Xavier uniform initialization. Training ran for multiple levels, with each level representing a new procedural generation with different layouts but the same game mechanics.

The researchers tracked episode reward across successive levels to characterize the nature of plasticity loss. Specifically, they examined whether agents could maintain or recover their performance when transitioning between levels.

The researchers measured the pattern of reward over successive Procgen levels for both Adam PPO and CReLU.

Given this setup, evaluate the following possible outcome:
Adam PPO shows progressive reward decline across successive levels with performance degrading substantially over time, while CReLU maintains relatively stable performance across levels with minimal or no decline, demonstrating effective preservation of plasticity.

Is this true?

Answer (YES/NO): NO